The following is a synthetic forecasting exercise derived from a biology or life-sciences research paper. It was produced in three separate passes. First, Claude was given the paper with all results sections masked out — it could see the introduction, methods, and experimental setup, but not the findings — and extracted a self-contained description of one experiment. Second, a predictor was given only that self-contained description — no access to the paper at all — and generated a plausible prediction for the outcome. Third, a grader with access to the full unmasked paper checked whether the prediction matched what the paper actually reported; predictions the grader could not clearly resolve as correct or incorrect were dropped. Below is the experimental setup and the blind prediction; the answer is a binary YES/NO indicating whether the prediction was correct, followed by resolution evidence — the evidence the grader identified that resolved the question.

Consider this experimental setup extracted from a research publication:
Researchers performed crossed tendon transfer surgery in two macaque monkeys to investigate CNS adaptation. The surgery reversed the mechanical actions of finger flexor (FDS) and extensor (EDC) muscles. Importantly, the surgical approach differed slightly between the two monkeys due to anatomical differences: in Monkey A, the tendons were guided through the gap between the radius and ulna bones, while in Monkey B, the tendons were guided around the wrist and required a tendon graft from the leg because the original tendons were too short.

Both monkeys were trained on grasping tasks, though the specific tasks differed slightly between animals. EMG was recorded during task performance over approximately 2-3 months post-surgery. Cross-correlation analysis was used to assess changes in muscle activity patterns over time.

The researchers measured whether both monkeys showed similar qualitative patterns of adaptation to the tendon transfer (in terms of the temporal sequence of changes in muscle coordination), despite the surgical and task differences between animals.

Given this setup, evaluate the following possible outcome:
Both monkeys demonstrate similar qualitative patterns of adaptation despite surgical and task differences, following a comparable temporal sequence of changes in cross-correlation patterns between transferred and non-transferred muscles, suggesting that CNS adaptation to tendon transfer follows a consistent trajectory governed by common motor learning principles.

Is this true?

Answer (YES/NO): YES